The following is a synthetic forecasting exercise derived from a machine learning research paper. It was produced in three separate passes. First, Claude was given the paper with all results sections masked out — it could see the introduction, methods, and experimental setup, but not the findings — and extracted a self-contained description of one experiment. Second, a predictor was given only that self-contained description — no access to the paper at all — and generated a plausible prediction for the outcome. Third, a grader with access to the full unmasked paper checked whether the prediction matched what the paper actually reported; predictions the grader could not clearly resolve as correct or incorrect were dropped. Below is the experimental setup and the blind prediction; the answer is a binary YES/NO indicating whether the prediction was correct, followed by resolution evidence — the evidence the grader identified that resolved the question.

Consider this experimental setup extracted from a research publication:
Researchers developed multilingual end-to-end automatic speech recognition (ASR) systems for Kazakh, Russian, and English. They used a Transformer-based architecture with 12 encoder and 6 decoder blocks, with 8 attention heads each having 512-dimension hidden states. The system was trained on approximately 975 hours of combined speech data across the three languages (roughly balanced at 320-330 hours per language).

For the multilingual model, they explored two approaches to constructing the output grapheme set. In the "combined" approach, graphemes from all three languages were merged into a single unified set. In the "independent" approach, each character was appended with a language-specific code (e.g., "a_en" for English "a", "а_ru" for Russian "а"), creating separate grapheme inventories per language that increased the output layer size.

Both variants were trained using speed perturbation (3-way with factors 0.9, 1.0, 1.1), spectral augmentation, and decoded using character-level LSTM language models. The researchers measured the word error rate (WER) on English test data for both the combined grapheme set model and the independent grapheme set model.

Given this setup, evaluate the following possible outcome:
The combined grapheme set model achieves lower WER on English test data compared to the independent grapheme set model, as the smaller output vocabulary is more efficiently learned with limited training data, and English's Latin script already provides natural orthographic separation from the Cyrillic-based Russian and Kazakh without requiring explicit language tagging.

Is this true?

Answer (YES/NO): NO